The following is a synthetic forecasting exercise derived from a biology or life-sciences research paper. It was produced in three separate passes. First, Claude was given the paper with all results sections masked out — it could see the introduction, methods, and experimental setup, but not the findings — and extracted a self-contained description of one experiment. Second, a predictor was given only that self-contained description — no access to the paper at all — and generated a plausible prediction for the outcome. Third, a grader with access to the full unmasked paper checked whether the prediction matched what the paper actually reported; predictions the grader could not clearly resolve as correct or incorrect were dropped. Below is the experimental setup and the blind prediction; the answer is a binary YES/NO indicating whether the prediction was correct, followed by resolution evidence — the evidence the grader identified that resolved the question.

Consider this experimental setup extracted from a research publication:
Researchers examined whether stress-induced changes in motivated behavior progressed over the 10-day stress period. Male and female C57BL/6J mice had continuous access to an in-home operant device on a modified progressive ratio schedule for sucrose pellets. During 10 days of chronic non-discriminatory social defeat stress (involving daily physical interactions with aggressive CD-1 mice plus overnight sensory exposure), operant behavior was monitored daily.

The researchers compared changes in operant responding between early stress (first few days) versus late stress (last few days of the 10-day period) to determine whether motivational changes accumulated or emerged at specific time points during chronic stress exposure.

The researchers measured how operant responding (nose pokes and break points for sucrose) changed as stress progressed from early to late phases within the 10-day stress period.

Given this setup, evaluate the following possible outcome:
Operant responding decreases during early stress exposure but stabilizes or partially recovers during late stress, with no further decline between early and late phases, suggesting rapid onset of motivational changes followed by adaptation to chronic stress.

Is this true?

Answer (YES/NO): NO